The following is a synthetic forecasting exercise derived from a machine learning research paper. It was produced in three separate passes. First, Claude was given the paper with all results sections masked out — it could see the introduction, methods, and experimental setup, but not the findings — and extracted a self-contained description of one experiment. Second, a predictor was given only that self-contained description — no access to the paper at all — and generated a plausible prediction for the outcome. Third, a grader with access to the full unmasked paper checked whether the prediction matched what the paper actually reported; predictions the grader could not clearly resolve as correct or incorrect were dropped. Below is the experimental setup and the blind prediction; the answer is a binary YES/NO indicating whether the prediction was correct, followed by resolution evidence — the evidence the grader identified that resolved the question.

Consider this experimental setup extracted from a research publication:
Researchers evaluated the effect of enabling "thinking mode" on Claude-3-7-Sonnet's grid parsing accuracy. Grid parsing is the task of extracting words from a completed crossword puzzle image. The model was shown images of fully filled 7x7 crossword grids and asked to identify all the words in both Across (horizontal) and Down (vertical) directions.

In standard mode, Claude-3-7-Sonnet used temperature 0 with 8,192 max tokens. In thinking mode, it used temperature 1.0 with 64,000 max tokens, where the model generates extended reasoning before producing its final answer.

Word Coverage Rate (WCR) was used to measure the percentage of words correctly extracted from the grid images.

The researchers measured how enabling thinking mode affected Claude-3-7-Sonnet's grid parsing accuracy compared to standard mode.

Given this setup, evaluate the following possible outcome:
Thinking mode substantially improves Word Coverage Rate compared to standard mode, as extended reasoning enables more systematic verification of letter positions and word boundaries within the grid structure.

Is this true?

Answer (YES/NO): NO